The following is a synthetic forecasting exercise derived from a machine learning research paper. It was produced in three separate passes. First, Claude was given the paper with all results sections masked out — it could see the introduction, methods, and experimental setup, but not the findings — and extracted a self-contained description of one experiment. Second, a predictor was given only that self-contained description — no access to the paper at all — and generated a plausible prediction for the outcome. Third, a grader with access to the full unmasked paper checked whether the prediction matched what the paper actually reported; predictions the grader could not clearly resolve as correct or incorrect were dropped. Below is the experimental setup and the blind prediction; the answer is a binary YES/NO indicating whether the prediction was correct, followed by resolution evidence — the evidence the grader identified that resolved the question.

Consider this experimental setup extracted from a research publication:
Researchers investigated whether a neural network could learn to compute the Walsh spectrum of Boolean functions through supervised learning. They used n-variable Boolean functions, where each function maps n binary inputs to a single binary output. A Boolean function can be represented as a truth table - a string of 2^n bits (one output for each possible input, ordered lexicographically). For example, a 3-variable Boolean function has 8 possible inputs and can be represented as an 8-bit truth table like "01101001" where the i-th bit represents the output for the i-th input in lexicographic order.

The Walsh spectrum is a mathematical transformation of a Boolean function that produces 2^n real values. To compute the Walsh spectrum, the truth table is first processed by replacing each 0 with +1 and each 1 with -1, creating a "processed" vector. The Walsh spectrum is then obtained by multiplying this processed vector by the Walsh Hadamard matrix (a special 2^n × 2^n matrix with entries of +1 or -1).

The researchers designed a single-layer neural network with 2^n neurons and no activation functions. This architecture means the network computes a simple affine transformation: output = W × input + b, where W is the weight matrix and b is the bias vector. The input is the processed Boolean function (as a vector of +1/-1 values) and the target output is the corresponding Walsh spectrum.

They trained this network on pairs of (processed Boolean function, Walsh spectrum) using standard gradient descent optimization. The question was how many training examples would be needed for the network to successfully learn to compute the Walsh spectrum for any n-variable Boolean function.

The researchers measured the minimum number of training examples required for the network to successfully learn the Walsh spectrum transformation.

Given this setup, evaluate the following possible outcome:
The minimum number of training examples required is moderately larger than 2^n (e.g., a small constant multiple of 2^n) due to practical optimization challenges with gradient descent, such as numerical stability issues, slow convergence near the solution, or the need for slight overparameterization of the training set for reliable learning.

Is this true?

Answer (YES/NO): NO